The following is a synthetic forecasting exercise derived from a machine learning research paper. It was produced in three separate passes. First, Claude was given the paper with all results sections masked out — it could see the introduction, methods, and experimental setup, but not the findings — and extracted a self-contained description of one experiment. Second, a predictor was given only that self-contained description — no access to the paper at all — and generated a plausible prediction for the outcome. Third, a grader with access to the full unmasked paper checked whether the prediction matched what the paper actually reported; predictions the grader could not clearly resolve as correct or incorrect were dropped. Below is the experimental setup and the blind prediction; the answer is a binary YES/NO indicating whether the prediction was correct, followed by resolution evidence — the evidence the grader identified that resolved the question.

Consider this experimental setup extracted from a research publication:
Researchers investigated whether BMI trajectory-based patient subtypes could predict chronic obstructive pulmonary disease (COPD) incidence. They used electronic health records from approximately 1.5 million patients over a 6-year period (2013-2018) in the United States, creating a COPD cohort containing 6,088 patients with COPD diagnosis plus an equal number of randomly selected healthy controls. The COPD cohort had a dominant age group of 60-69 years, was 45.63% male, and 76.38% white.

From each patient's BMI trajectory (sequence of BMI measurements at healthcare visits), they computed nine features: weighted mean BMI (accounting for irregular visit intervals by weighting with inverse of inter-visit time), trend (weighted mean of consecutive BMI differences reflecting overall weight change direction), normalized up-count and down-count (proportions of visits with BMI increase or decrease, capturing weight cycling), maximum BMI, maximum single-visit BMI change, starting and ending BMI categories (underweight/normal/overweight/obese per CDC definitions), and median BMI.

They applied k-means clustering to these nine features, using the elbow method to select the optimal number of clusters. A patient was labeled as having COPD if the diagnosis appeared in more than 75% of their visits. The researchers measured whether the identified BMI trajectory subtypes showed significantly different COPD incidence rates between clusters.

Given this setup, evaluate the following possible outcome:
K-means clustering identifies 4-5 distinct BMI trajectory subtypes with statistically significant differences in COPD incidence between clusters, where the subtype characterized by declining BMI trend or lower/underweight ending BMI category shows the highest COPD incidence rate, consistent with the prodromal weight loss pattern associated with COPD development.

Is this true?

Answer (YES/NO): NO